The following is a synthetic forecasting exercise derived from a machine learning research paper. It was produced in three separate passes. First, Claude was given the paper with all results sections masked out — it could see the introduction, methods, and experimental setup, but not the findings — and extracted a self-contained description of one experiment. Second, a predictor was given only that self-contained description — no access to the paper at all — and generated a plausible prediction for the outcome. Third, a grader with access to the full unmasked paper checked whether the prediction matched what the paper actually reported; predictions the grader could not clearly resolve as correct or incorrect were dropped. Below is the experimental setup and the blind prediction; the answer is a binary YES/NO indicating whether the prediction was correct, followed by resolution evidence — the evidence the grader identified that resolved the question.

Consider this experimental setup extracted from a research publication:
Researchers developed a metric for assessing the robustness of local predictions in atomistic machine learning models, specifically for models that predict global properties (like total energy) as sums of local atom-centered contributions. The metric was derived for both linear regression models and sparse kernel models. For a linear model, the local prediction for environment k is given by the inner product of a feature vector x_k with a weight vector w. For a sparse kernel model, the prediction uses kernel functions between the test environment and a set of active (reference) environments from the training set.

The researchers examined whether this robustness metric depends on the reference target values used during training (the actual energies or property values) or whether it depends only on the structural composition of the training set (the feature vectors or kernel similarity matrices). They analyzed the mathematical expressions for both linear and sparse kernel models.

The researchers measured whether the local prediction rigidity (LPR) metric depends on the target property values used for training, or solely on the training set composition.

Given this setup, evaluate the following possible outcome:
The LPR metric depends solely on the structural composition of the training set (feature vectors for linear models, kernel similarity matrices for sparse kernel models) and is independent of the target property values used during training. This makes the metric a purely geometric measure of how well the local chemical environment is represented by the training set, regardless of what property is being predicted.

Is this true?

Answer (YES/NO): YES